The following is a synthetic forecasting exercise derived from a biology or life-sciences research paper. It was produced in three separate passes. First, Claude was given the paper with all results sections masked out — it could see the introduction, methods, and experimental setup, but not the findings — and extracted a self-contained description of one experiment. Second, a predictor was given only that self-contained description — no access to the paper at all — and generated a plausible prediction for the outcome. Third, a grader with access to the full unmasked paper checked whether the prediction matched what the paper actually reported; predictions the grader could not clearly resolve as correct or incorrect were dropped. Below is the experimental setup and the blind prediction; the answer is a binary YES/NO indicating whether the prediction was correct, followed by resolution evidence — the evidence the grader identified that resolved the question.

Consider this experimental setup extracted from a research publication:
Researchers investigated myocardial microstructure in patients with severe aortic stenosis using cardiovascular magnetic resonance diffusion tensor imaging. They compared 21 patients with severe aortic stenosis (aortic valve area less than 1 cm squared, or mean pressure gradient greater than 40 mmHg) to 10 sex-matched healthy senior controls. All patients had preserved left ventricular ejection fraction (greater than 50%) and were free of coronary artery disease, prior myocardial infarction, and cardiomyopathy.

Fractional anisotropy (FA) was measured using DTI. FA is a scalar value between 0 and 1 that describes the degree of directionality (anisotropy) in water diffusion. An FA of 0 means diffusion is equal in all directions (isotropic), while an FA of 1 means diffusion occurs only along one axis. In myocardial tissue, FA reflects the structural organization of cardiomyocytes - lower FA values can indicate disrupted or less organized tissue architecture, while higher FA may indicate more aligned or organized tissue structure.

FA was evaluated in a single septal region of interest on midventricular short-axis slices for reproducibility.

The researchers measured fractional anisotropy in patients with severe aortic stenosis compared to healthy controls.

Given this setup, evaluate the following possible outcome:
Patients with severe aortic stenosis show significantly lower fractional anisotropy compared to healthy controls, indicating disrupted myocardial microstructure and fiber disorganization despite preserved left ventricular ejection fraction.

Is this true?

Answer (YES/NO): YES